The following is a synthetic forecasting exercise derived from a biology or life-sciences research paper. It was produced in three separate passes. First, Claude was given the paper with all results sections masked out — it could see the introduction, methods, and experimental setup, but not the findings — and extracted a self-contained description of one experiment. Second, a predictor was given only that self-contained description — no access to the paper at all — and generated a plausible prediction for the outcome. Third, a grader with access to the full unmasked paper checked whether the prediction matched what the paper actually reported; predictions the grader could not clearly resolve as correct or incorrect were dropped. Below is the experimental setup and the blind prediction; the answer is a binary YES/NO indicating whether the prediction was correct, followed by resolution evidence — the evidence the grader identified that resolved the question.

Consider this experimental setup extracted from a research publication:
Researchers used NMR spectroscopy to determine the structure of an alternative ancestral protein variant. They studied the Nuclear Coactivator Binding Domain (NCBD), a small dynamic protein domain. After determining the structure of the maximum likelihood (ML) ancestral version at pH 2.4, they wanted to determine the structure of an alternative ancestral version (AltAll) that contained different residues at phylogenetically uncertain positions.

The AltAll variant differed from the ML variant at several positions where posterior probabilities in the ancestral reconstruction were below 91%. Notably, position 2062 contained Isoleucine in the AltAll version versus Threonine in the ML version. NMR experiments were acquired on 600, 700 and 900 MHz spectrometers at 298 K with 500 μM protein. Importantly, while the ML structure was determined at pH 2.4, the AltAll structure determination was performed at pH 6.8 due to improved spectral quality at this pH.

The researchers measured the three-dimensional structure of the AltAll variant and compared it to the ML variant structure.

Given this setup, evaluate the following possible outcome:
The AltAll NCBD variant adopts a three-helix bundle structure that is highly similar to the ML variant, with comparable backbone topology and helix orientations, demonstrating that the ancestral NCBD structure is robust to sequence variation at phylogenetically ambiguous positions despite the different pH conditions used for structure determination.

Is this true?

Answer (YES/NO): NO